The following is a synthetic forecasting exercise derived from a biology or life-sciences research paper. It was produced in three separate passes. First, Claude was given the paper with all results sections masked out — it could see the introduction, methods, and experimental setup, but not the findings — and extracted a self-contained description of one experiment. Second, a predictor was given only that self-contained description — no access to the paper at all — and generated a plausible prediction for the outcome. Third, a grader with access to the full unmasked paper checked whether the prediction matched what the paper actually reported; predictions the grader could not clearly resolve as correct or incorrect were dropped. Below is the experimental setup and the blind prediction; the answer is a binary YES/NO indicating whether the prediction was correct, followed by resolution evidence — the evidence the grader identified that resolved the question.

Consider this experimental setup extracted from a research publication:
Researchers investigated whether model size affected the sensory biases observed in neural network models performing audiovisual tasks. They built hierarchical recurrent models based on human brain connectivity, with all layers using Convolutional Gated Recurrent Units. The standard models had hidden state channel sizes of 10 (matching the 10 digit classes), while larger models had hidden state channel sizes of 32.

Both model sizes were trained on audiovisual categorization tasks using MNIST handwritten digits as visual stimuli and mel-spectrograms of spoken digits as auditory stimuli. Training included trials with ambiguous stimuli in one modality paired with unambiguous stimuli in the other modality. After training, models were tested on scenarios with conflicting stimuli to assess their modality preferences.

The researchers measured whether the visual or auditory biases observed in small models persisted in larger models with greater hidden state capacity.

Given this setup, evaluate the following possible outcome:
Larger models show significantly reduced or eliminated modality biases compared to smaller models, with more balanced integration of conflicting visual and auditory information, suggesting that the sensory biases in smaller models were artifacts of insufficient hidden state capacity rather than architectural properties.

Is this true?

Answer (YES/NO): NO